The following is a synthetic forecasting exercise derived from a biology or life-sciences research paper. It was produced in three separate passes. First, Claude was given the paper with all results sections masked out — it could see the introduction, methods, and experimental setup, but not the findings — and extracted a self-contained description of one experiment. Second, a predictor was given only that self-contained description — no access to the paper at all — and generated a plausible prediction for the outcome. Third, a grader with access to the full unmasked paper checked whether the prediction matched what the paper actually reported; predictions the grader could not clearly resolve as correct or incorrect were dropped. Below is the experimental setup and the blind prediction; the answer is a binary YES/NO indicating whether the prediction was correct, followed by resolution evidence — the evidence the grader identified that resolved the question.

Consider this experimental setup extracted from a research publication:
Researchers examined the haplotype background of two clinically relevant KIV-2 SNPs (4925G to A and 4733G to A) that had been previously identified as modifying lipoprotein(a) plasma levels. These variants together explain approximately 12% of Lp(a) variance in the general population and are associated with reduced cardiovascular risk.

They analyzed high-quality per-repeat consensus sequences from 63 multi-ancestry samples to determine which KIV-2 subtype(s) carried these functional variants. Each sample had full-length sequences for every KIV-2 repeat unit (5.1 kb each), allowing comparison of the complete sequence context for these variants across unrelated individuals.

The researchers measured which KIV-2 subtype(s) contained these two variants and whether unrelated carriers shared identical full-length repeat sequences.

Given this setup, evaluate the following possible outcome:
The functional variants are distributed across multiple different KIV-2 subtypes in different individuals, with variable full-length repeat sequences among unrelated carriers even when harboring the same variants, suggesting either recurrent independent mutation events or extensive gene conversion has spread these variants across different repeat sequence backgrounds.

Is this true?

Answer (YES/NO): NO